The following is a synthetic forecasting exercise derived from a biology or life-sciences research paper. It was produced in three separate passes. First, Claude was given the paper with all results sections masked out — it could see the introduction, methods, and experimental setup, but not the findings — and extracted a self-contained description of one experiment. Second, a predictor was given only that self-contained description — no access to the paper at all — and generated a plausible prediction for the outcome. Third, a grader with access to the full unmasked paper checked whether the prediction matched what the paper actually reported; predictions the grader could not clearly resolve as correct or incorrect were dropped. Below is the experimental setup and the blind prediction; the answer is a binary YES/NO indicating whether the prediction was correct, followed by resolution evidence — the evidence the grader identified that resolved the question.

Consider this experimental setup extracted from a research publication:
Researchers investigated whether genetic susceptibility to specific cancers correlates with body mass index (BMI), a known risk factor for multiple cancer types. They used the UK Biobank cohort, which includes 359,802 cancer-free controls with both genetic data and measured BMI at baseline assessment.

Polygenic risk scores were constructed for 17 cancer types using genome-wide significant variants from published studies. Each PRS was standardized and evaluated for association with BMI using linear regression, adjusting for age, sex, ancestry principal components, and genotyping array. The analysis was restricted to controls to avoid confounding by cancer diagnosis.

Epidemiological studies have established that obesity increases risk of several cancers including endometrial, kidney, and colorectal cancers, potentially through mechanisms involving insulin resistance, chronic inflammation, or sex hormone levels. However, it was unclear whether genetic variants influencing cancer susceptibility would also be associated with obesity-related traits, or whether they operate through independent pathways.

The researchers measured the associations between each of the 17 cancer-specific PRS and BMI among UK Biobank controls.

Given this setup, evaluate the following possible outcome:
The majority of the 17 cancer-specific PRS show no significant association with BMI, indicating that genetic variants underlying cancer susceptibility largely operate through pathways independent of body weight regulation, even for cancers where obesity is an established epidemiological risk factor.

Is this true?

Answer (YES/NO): YES